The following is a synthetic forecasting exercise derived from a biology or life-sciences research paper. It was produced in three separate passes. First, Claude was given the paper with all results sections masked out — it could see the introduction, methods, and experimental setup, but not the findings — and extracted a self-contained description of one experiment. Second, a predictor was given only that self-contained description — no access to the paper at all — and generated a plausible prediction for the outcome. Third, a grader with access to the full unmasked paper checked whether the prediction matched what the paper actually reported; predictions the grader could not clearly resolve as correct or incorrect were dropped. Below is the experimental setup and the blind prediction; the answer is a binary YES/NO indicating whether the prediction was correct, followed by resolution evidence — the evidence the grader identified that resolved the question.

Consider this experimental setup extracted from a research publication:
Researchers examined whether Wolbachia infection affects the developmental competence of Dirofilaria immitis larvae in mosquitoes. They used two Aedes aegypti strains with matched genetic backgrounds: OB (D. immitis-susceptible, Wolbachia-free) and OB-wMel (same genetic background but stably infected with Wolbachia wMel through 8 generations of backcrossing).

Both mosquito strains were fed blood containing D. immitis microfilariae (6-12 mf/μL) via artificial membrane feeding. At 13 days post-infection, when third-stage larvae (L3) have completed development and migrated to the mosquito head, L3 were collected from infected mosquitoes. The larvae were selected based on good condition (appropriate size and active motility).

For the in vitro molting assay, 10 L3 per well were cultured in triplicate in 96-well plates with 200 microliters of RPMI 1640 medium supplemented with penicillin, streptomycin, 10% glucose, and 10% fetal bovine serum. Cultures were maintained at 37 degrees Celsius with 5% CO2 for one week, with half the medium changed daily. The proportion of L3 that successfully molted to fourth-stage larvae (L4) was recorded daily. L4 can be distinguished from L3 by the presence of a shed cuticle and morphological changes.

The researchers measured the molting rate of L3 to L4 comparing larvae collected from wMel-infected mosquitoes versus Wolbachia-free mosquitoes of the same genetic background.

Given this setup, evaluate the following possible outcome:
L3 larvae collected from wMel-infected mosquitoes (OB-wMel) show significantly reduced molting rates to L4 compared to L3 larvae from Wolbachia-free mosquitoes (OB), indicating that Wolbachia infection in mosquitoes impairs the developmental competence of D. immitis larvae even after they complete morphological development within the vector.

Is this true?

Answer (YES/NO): NO